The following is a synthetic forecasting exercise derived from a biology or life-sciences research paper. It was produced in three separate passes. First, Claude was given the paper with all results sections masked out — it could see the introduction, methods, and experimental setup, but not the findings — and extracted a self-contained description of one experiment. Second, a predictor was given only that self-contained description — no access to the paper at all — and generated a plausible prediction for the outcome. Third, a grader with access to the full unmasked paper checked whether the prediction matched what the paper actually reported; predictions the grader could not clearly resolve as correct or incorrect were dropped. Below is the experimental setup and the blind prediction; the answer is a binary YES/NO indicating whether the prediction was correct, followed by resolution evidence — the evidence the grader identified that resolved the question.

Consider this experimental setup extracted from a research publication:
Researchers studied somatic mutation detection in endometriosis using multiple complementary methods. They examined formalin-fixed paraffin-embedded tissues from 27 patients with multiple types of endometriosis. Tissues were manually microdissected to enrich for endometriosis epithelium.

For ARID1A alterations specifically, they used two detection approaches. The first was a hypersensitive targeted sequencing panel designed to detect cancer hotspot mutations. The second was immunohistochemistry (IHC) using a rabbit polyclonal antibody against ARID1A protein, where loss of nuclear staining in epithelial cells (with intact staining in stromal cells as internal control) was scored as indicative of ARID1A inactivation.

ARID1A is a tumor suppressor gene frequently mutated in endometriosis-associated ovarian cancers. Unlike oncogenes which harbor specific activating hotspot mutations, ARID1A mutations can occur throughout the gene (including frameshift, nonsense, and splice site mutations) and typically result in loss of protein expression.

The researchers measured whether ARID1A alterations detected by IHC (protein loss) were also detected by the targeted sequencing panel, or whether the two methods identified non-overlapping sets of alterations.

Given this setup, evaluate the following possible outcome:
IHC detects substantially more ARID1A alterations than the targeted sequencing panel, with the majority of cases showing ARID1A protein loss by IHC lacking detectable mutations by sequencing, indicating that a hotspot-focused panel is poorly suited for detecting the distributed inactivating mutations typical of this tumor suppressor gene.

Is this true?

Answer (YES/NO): YES